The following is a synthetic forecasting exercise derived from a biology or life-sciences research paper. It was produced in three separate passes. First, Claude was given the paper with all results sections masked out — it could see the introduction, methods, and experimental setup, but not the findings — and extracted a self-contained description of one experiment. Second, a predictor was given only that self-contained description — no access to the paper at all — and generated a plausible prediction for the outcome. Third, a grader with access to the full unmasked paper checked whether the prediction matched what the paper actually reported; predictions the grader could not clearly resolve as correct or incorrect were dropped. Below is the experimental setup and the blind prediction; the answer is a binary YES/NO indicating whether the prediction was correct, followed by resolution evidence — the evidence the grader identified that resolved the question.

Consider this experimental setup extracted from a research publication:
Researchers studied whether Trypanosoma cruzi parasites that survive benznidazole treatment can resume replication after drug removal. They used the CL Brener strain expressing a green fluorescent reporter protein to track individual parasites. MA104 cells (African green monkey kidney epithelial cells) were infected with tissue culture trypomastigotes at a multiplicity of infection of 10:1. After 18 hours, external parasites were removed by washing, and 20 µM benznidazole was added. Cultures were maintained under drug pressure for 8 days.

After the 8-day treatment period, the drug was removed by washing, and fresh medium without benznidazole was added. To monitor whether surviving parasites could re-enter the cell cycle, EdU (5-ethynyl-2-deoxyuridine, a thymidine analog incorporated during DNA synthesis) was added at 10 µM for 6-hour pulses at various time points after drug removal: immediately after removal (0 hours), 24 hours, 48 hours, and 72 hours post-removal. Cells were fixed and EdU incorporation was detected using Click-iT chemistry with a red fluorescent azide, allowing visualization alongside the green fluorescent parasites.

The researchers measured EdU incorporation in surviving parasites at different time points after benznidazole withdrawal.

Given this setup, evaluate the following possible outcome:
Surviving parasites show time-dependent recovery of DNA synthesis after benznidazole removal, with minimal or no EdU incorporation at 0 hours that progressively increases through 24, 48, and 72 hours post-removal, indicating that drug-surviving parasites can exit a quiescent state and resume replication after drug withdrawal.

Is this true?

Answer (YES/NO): NO